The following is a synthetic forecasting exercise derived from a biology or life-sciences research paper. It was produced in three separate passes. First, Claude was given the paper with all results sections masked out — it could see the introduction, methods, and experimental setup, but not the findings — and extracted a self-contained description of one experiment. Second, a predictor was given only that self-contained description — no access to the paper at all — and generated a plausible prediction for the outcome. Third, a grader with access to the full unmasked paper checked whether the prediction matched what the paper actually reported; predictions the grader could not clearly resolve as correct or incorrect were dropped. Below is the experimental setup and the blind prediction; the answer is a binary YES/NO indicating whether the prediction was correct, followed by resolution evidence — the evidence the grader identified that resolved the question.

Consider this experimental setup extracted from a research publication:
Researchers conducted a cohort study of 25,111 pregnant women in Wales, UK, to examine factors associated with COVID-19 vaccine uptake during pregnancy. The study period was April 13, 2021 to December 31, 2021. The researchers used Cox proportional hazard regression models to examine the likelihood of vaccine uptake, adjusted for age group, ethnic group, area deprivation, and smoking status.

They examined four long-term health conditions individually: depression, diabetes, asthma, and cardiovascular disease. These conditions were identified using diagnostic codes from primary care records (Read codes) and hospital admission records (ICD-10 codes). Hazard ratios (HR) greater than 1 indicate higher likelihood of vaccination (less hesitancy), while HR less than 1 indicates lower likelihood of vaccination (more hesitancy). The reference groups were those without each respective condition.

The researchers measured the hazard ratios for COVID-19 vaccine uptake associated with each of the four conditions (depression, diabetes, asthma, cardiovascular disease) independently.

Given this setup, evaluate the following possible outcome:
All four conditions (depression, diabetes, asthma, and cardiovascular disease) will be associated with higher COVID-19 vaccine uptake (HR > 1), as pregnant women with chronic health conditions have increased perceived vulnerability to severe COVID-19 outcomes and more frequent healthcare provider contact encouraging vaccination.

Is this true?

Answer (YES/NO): NO